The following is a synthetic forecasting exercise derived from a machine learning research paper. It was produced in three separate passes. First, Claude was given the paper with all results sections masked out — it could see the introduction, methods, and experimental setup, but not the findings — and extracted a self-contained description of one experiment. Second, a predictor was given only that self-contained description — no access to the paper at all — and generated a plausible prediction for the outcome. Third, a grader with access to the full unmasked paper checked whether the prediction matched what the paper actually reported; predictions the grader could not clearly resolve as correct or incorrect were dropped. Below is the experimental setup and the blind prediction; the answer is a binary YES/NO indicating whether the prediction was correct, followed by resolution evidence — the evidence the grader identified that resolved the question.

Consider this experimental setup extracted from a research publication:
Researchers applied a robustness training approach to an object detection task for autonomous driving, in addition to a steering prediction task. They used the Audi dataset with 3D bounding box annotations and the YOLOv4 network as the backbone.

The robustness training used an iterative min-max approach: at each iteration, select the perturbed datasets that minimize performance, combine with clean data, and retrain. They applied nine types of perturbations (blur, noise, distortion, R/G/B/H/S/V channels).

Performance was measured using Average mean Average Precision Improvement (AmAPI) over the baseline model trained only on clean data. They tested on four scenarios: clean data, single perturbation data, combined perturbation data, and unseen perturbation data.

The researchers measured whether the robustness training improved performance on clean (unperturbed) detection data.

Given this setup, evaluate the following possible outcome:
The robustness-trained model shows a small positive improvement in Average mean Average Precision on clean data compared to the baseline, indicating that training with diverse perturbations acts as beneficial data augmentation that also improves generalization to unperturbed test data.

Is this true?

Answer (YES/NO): NO